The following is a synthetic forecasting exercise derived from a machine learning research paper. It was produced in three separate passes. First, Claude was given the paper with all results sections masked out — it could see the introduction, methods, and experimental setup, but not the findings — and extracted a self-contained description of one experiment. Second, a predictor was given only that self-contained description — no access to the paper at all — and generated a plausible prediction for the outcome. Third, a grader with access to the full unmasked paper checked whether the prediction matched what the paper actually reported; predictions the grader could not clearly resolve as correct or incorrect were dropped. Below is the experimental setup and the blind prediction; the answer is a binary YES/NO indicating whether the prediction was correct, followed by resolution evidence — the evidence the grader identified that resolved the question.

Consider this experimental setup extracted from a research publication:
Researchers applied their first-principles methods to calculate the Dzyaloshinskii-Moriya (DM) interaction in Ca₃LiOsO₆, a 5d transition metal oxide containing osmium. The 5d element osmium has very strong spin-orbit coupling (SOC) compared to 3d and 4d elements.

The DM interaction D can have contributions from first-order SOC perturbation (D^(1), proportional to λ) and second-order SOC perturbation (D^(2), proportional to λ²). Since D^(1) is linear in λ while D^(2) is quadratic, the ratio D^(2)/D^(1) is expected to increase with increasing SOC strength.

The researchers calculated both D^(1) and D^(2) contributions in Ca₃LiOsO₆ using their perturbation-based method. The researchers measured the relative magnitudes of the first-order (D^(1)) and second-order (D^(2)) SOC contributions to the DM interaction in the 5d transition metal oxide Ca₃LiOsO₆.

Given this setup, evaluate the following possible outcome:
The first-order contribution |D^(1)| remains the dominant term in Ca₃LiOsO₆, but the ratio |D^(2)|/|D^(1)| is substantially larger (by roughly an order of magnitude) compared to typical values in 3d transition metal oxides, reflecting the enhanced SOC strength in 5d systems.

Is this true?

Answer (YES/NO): NO